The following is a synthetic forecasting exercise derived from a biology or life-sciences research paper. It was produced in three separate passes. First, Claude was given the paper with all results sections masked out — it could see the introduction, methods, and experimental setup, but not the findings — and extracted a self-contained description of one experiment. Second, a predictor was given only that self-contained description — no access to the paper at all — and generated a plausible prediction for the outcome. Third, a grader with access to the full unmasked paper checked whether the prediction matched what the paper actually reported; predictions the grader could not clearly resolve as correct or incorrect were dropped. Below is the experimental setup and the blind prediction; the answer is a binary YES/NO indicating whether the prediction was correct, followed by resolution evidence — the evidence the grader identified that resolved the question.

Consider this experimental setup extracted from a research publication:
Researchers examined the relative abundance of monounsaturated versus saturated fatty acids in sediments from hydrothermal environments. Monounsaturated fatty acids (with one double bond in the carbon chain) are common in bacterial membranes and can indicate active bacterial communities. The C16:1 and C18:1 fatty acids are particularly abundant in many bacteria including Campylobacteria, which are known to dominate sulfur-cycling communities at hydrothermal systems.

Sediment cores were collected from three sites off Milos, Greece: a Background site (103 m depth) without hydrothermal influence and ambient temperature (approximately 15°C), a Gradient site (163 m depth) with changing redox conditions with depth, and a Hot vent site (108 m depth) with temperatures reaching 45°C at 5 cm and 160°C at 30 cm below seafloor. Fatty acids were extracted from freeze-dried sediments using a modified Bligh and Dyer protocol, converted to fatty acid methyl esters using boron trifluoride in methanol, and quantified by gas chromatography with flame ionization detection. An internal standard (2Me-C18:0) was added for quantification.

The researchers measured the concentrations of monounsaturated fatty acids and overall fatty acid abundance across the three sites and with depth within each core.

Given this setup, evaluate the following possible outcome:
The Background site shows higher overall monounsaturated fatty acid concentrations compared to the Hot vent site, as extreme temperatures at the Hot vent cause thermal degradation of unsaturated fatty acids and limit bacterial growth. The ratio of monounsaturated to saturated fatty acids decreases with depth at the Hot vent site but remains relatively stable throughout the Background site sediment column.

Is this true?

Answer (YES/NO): NO